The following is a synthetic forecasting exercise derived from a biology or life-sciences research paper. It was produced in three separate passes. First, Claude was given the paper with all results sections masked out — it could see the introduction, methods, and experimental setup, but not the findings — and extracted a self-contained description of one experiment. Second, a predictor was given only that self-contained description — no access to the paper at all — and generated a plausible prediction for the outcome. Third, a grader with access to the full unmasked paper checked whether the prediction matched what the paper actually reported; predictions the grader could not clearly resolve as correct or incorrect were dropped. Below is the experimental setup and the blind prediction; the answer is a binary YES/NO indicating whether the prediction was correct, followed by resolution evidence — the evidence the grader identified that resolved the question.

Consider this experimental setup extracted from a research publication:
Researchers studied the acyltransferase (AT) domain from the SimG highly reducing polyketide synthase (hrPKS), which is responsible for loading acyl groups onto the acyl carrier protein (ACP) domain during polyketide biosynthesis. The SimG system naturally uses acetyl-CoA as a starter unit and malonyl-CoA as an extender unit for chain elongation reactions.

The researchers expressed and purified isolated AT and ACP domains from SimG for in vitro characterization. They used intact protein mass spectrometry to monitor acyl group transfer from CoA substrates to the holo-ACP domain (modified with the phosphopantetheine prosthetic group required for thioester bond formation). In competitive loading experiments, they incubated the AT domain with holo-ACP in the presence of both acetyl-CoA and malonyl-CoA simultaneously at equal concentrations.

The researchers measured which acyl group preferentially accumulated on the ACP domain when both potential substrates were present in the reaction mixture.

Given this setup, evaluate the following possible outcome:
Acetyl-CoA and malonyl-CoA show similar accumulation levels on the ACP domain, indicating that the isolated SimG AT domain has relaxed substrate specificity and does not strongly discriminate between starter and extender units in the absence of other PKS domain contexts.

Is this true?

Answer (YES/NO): NO